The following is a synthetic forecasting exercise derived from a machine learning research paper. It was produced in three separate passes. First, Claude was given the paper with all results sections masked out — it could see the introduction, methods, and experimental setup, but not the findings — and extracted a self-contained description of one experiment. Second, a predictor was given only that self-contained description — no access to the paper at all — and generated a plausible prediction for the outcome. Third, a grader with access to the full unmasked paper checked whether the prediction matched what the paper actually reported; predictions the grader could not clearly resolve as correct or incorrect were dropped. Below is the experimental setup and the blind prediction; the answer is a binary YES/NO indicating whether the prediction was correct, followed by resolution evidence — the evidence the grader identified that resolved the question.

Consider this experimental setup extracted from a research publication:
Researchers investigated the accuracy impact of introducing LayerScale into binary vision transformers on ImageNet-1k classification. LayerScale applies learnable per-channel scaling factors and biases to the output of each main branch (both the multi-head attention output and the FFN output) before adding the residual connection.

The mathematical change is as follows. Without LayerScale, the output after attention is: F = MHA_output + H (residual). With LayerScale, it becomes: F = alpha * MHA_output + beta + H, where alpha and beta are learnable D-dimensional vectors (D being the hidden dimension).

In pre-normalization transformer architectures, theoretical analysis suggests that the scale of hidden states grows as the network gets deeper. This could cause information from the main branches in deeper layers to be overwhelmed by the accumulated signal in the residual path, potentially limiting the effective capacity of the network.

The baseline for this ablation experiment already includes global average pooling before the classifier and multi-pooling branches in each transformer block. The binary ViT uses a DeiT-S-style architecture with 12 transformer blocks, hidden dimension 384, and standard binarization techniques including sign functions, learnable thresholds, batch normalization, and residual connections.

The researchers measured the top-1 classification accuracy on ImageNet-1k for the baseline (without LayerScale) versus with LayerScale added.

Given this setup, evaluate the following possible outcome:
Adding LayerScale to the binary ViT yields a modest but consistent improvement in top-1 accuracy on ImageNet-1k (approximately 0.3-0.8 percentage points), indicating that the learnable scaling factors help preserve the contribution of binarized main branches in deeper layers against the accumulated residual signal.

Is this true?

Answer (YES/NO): NO